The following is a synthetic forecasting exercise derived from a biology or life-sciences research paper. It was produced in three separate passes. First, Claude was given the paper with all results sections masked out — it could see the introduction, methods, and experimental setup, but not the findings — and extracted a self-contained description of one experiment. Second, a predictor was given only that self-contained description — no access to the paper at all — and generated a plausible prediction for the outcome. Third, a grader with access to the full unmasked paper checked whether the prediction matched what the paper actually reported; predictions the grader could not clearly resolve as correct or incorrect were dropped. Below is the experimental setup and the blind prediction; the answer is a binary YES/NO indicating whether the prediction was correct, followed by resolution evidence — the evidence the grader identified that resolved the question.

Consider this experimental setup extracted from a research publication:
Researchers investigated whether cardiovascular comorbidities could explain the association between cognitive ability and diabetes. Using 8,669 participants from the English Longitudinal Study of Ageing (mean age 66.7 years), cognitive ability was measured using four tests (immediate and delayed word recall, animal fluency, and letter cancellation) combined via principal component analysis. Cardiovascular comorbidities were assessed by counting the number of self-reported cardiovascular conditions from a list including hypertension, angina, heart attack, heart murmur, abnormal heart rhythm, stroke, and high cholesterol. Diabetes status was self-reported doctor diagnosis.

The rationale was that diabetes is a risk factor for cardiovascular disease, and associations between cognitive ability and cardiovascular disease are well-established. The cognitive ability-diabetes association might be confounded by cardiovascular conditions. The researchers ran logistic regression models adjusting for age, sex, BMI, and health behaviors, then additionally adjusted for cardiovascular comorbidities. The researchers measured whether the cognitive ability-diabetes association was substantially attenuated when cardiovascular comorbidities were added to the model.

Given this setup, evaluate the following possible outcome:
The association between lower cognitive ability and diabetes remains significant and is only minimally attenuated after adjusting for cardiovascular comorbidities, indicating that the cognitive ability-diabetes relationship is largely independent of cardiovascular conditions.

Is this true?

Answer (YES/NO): YES